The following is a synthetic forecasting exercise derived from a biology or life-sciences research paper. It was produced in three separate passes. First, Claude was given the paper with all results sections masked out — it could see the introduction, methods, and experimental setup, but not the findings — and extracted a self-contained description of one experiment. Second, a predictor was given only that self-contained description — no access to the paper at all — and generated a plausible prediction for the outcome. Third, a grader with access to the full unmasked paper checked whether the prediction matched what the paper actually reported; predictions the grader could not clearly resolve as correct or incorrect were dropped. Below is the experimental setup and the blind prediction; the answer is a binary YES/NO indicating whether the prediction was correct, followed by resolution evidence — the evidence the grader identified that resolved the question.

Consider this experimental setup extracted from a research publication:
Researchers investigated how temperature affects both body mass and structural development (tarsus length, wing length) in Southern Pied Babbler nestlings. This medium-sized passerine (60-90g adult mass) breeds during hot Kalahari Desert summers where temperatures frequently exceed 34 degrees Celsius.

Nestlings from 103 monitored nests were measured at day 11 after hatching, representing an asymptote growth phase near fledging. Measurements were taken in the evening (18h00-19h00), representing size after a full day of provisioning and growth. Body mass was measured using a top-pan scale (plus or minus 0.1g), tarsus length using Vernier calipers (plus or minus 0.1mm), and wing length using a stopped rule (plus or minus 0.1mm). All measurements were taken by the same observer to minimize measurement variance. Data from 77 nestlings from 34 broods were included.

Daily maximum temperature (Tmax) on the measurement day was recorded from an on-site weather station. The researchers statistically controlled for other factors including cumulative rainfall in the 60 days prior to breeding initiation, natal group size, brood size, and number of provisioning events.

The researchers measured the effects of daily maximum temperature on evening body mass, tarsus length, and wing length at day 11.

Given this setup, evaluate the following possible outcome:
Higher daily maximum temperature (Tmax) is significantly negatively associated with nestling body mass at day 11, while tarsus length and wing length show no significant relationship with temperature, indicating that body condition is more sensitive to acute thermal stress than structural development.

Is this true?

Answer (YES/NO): YES